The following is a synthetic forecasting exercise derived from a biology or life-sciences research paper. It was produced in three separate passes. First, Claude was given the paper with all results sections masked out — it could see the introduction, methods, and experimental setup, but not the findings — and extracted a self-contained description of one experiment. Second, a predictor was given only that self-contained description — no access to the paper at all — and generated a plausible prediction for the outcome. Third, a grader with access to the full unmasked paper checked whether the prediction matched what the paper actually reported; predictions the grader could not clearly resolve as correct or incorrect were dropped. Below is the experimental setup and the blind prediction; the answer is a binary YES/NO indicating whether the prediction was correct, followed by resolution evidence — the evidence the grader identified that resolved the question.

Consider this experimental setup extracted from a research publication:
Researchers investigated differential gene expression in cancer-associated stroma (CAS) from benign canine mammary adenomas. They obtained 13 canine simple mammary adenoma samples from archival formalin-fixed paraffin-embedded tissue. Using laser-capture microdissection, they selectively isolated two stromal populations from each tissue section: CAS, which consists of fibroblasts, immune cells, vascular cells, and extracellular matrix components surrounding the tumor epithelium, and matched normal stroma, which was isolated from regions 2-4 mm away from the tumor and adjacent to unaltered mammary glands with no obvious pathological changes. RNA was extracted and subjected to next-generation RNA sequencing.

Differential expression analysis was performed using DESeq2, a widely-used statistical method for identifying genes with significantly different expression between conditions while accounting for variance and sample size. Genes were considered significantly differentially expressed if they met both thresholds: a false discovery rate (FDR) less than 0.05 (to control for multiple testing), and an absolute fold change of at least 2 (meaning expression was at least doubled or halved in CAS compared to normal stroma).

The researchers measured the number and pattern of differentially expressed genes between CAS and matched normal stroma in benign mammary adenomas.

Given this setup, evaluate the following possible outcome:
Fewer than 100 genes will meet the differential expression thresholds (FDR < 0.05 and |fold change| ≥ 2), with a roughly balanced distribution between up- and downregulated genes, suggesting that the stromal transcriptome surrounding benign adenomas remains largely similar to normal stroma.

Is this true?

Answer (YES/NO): NO